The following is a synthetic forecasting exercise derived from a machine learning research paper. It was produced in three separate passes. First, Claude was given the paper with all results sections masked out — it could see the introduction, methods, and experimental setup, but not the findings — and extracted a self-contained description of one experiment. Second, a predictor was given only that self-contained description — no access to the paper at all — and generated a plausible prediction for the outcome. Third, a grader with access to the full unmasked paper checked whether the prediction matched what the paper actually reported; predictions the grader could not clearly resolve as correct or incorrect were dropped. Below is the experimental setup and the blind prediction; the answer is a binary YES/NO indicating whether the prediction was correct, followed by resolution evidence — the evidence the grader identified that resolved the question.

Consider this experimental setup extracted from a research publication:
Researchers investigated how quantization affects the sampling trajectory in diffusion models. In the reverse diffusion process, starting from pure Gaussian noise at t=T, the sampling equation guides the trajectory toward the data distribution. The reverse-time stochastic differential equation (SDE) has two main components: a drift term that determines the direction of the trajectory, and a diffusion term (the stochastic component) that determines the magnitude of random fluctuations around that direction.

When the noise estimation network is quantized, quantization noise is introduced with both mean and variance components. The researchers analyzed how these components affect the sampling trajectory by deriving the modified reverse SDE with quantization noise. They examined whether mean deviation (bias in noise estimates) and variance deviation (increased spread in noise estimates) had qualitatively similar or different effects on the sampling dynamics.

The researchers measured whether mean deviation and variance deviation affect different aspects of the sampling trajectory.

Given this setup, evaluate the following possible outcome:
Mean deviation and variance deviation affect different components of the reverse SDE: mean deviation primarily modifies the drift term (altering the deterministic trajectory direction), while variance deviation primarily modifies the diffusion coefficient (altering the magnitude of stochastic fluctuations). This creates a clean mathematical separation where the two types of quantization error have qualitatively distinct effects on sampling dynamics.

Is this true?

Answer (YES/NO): YES